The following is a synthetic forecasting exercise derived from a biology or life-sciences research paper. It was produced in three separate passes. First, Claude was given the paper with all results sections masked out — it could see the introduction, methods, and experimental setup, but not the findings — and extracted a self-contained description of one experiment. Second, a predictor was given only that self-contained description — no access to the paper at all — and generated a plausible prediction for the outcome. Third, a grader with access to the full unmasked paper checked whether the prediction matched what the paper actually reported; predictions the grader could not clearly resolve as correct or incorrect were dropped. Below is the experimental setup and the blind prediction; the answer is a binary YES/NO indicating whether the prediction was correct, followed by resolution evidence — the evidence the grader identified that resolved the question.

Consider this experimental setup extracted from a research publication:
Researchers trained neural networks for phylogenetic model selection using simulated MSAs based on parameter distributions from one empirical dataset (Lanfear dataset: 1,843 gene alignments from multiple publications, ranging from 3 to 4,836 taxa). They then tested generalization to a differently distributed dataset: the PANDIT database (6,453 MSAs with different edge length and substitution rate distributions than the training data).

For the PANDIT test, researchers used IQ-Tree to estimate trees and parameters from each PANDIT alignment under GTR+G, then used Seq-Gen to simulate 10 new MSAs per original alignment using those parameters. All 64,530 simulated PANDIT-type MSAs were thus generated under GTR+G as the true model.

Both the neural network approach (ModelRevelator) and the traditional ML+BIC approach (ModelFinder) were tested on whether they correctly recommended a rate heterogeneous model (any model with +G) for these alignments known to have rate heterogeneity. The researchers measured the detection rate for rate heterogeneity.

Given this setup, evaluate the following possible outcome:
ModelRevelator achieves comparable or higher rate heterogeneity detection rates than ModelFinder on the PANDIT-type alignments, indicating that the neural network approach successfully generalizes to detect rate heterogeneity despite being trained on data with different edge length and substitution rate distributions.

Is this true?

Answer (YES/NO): NO